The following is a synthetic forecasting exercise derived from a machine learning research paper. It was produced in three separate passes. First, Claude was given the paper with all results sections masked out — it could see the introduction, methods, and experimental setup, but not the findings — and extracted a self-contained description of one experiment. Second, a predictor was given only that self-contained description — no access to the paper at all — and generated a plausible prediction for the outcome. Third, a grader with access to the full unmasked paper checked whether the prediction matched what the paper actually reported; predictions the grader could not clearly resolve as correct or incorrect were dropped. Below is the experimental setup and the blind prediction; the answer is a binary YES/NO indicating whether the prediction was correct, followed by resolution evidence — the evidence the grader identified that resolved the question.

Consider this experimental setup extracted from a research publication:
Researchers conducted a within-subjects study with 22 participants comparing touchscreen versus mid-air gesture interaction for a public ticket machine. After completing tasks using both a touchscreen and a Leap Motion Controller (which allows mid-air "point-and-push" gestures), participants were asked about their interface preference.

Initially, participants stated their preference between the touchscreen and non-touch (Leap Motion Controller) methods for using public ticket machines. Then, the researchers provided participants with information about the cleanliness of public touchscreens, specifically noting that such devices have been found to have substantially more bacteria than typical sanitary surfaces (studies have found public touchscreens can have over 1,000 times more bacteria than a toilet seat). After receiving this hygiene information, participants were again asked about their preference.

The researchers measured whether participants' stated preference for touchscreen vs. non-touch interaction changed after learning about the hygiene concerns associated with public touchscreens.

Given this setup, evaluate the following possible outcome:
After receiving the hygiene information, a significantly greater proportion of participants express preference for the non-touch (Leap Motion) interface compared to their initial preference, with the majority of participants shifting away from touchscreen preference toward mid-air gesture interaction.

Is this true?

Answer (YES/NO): YES